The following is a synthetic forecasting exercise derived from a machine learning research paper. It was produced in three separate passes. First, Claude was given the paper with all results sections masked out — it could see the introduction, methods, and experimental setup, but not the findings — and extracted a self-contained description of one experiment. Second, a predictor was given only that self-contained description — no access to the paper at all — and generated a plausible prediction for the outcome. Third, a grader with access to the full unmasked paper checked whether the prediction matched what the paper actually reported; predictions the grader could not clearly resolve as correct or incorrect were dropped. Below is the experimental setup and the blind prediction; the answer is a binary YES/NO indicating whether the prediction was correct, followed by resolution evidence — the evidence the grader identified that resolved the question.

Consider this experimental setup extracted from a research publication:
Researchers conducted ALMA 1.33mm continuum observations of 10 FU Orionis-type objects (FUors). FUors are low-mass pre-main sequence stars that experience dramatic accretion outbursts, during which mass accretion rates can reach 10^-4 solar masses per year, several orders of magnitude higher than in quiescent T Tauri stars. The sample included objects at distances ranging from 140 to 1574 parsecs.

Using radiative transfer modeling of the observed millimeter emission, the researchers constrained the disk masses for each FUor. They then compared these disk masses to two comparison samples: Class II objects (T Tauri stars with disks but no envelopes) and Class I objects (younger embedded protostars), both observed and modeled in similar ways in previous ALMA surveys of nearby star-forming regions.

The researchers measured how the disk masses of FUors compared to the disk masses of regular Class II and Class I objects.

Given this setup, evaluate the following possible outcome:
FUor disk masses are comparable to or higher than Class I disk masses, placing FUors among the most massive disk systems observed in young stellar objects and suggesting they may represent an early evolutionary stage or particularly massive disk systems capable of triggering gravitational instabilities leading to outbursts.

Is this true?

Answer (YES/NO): YES